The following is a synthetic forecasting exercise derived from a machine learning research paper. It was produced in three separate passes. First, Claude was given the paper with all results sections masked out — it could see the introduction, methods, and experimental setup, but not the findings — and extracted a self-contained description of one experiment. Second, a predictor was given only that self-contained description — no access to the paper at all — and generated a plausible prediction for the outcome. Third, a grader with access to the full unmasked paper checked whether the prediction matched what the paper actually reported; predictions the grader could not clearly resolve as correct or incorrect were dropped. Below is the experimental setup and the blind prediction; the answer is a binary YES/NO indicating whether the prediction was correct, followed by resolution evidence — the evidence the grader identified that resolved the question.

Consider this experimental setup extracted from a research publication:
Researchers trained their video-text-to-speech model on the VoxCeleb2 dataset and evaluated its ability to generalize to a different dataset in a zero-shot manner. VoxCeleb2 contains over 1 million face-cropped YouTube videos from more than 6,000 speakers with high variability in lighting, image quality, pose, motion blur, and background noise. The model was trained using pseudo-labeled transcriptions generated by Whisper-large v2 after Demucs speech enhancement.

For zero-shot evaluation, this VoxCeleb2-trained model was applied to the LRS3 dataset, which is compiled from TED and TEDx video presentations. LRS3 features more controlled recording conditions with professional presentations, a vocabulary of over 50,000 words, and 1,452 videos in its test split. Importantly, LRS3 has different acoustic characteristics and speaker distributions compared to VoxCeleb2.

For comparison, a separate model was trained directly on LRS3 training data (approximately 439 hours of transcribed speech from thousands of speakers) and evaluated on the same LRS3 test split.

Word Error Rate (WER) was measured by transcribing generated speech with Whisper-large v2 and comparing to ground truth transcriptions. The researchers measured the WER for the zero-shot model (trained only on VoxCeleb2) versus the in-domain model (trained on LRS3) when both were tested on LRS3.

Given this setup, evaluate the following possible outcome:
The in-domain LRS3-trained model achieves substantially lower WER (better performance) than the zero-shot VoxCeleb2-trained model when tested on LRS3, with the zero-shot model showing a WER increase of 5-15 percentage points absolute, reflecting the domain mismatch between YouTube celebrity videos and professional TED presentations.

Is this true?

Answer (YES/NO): NO